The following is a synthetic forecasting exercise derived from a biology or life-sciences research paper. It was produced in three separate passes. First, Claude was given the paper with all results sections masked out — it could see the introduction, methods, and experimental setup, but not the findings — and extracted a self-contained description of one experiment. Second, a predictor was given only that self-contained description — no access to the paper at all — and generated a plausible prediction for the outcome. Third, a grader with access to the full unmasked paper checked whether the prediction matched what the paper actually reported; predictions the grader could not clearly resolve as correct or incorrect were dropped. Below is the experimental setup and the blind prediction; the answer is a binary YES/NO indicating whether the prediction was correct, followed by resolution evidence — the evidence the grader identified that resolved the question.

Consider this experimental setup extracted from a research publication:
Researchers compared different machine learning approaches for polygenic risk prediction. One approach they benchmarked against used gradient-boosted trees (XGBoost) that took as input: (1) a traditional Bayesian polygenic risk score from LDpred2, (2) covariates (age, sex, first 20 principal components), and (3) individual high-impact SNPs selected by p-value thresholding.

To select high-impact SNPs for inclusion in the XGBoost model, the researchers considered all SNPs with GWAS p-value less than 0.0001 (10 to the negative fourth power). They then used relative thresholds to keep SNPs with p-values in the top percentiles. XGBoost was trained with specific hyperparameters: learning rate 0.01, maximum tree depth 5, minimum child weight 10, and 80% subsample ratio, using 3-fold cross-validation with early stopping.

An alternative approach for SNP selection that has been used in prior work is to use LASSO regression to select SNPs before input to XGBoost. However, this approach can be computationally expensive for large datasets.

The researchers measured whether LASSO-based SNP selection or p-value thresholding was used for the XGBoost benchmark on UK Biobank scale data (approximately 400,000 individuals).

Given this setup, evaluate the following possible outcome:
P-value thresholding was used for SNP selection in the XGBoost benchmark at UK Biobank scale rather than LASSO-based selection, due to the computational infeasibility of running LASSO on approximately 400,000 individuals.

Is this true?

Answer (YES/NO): YES